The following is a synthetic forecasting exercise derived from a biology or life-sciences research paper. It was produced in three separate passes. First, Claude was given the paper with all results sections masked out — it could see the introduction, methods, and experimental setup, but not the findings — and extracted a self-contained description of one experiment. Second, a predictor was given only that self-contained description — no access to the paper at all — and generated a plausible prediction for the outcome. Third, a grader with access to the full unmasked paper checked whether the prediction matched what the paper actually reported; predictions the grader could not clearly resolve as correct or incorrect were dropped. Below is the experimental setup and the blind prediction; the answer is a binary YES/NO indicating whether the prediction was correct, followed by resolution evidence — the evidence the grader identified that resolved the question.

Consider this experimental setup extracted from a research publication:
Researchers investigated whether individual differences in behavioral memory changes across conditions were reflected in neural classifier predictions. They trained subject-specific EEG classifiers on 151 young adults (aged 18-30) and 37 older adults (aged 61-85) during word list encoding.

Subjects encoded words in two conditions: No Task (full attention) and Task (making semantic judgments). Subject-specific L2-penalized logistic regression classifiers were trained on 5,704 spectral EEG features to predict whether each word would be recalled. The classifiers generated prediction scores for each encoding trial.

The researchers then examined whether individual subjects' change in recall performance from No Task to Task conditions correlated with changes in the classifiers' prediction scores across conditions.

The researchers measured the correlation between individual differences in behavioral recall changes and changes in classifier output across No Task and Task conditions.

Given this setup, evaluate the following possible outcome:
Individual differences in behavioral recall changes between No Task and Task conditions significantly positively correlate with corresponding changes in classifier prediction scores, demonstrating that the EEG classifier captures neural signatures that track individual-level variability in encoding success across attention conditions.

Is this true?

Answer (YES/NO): YES